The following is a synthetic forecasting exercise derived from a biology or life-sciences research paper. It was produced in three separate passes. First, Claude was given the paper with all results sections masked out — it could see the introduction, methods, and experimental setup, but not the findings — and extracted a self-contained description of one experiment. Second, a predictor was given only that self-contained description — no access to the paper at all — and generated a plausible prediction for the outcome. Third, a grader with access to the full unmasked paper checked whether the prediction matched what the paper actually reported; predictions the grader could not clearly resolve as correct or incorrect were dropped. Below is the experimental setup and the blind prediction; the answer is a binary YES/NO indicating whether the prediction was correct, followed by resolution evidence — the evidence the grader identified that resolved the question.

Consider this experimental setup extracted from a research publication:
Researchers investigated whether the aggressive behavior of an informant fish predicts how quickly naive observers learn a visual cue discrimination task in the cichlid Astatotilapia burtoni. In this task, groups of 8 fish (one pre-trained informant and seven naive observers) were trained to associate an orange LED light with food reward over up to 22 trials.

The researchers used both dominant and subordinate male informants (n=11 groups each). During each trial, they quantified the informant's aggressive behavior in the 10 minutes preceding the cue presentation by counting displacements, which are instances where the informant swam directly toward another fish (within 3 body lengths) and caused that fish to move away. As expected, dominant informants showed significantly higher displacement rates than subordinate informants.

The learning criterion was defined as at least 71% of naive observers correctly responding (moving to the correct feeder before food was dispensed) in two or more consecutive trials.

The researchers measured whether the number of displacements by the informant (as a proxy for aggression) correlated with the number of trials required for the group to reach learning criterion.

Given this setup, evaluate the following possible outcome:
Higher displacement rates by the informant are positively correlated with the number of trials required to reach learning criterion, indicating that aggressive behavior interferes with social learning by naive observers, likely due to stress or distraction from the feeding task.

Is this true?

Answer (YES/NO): NO